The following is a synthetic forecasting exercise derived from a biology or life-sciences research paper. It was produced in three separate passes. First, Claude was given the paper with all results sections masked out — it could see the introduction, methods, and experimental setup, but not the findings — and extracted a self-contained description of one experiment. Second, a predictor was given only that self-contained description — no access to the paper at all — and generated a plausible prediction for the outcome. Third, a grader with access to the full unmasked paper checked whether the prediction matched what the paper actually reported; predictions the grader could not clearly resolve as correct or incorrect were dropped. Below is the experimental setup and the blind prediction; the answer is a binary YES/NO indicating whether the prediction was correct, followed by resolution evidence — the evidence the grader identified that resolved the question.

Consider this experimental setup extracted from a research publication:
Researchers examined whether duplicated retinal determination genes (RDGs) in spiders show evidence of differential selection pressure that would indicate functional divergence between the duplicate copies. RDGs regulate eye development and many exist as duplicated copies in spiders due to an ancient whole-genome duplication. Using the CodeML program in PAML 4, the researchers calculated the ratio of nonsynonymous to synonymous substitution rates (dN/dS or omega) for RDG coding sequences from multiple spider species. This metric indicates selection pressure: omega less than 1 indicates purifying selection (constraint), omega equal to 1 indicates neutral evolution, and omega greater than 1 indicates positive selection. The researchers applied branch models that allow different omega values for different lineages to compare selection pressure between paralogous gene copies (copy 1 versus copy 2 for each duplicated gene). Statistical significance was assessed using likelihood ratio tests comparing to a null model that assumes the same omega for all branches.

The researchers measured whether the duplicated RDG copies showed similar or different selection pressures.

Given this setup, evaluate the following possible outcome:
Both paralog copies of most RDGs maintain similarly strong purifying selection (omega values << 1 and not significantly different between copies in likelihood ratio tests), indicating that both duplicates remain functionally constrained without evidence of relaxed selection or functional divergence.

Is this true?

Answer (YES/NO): NO